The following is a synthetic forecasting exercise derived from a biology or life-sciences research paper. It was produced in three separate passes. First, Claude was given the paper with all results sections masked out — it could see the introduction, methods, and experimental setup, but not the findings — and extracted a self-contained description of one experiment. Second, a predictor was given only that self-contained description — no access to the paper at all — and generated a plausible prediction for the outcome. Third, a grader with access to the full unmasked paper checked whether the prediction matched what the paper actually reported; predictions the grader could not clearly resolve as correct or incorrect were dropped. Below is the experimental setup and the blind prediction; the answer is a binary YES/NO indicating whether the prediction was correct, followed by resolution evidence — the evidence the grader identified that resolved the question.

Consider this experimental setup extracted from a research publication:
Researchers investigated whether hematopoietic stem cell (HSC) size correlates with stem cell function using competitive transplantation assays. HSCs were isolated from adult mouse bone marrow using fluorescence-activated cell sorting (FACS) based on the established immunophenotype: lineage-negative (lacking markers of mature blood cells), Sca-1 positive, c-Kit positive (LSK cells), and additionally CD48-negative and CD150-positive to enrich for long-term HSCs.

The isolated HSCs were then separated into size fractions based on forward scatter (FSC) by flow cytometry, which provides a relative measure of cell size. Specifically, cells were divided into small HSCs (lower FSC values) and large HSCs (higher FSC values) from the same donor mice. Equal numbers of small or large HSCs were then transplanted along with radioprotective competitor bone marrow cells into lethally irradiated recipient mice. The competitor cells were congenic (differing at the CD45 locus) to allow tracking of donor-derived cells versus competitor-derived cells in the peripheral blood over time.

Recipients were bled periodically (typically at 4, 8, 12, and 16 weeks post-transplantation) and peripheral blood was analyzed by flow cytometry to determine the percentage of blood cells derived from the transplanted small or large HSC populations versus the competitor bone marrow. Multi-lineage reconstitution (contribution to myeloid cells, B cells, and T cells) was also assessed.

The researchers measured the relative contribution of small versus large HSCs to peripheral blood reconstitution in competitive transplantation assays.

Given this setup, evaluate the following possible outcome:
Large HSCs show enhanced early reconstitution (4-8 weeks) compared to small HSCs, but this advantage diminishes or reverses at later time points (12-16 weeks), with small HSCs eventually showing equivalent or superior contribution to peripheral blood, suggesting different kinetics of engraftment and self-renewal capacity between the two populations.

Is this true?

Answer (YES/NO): NO